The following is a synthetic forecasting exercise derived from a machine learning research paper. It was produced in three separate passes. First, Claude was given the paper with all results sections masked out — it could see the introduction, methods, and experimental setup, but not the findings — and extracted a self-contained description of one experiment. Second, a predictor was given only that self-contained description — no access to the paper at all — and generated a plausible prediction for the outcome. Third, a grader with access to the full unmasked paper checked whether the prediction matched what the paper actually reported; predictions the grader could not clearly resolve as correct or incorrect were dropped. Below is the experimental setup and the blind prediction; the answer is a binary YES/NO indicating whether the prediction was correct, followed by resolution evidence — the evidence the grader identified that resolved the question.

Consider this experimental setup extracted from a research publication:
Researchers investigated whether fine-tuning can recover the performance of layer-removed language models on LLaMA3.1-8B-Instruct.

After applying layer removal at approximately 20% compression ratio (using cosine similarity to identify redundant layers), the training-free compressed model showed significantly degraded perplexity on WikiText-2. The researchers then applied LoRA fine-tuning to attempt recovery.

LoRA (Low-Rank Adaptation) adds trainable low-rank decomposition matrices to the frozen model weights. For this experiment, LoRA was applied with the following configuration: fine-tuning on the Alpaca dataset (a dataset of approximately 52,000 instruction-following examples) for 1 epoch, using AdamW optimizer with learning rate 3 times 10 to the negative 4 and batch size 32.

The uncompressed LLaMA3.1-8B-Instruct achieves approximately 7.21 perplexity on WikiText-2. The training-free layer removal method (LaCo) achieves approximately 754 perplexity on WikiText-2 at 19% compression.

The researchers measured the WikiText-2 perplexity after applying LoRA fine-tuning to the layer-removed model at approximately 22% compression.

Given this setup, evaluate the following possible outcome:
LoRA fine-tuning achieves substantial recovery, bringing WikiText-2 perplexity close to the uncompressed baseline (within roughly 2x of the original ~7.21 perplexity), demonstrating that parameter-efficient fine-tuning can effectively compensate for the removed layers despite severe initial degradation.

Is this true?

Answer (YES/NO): YES